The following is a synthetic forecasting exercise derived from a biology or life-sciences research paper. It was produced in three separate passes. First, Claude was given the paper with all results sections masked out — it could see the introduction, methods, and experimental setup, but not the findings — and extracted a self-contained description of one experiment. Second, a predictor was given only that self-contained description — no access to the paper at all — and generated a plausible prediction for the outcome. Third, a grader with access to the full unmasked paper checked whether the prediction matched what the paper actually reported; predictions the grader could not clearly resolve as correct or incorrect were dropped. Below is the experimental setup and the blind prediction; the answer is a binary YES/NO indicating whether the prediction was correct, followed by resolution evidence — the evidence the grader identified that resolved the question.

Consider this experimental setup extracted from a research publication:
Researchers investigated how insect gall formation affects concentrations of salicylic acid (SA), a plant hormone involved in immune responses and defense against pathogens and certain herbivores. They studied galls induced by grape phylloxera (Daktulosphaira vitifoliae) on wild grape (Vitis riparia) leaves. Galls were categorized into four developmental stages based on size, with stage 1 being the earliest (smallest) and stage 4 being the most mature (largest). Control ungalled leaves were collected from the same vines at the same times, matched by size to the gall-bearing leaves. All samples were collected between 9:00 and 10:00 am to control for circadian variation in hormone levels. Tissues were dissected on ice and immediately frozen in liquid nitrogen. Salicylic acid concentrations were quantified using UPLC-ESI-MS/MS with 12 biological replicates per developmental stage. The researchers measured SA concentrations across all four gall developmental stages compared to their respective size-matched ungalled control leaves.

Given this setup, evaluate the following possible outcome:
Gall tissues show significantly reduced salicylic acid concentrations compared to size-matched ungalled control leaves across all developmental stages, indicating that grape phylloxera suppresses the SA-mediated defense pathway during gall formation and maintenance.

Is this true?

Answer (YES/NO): NO